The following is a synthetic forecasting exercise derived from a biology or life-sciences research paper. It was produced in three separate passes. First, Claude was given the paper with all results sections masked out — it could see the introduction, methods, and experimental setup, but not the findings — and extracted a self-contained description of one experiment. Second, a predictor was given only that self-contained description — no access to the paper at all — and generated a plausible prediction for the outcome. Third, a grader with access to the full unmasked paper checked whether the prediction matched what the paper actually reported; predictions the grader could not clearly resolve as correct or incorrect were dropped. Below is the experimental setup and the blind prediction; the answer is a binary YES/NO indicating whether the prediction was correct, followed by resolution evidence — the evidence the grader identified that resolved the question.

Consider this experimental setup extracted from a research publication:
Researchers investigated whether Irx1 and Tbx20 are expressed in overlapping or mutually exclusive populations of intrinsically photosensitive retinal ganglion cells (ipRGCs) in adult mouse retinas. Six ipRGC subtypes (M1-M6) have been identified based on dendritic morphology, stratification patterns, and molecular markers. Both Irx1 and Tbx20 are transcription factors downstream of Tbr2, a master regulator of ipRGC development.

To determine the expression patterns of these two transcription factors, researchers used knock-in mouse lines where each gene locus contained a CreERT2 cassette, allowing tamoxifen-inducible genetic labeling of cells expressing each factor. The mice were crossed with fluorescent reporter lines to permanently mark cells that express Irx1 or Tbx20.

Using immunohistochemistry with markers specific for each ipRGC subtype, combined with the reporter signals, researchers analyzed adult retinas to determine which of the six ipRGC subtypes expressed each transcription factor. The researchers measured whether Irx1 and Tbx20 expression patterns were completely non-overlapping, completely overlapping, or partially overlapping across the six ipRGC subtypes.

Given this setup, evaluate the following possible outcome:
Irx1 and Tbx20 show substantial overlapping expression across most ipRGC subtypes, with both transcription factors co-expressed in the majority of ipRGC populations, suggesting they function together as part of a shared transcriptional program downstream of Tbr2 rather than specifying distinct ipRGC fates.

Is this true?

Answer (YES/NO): NO